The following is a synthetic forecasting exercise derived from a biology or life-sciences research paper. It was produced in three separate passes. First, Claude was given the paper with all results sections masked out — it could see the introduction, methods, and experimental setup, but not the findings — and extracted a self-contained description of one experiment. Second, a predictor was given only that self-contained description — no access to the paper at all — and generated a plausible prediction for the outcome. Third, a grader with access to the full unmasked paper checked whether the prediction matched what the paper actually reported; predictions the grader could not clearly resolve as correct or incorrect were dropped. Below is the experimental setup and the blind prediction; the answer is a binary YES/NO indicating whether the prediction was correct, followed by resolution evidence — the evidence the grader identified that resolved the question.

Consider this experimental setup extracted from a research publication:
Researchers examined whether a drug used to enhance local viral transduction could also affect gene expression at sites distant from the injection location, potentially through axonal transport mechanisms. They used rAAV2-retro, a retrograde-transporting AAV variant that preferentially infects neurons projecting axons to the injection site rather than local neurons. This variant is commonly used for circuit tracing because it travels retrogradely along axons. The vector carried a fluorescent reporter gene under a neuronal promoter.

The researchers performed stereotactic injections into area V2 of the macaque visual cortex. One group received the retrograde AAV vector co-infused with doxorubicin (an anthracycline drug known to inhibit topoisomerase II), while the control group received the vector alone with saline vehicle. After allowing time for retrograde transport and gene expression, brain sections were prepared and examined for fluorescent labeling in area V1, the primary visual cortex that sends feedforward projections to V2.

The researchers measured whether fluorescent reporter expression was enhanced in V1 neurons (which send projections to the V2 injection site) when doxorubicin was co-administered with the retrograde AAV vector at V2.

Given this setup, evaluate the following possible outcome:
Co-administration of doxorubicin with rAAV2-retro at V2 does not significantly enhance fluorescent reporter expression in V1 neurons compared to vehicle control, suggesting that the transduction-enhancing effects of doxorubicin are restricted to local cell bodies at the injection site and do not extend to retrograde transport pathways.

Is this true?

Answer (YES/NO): NO